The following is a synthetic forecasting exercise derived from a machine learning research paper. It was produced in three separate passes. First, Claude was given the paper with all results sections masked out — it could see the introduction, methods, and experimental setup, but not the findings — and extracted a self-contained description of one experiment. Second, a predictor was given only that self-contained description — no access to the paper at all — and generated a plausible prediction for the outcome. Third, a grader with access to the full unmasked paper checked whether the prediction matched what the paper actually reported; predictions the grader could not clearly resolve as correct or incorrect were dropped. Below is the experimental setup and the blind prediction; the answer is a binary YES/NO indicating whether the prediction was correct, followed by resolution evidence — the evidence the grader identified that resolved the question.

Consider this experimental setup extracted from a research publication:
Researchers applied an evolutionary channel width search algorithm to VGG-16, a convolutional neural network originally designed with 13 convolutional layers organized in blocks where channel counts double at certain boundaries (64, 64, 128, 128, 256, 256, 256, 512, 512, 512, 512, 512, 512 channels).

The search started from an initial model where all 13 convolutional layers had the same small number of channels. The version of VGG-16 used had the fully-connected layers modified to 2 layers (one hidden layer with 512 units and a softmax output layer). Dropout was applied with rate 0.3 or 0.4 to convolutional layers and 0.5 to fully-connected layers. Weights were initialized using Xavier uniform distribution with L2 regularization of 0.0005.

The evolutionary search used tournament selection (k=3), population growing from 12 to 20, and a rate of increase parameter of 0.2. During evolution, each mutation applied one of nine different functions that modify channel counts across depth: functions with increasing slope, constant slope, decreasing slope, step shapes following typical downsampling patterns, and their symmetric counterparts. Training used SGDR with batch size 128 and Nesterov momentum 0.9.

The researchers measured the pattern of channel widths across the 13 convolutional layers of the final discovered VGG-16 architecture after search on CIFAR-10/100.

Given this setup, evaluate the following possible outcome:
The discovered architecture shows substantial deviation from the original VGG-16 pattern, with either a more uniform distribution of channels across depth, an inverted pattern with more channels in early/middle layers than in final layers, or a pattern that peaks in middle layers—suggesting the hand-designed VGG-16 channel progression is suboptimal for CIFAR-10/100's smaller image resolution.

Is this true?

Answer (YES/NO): YES